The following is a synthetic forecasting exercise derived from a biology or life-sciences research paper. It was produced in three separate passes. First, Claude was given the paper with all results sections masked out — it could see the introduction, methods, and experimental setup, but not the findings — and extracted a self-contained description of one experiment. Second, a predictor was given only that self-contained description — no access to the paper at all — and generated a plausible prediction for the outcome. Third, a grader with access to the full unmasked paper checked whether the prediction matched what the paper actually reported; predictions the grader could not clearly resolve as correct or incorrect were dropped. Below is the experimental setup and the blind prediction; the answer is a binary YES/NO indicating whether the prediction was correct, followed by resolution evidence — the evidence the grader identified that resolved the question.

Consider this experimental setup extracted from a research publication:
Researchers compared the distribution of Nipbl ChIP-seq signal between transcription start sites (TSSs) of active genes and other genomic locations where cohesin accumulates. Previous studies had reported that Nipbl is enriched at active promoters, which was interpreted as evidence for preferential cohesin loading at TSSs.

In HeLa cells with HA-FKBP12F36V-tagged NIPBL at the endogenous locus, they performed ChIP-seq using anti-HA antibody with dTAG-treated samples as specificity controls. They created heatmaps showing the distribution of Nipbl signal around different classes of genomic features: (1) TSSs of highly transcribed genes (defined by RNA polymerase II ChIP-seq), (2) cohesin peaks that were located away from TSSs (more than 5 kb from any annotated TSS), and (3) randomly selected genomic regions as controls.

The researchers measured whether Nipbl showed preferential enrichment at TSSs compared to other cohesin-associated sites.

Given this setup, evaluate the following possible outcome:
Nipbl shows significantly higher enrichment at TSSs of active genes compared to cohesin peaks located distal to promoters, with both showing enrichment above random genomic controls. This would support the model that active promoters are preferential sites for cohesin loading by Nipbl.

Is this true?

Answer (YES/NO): NO